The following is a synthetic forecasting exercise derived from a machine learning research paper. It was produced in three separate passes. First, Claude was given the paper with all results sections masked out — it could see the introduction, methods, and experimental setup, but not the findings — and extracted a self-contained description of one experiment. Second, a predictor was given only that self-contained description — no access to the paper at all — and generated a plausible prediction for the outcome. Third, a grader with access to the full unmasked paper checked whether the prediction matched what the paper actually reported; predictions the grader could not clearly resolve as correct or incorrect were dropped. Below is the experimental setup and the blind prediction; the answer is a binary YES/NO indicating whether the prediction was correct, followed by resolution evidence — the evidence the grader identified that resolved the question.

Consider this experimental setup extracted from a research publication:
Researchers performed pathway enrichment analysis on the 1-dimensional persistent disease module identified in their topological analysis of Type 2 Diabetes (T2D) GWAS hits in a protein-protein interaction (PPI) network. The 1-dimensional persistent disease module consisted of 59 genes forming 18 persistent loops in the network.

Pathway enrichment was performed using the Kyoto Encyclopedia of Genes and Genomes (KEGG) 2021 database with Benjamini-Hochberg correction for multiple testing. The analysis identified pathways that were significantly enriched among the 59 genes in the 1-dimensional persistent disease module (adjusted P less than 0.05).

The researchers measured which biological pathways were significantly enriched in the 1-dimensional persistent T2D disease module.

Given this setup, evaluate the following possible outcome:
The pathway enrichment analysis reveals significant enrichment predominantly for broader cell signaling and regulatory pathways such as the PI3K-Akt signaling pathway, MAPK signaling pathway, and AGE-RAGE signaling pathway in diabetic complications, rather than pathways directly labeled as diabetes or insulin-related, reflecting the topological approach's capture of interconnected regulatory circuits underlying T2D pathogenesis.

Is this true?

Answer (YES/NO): NO